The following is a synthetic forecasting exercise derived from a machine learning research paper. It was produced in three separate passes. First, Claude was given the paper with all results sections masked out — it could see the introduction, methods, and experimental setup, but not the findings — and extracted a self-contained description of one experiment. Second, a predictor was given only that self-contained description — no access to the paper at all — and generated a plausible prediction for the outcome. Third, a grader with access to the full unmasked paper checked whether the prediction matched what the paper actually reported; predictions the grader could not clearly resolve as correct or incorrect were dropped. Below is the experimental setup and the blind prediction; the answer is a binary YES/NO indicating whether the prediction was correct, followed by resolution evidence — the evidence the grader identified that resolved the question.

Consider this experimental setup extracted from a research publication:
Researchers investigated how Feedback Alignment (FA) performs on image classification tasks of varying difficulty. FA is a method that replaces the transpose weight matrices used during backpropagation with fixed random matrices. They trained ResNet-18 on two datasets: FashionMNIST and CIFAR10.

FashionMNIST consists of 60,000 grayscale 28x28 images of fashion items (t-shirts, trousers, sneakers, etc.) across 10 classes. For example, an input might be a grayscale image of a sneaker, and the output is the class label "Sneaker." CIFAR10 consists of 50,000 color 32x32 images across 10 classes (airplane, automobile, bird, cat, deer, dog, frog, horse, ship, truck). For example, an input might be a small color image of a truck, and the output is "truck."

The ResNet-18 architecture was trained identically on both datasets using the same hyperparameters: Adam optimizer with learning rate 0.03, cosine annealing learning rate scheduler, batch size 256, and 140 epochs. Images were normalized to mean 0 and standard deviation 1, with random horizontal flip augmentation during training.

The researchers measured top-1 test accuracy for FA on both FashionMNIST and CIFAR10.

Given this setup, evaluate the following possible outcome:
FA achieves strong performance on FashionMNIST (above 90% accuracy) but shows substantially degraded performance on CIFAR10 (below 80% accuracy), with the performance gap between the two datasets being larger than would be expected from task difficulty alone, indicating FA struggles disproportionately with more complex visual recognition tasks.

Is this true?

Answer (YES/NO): NO